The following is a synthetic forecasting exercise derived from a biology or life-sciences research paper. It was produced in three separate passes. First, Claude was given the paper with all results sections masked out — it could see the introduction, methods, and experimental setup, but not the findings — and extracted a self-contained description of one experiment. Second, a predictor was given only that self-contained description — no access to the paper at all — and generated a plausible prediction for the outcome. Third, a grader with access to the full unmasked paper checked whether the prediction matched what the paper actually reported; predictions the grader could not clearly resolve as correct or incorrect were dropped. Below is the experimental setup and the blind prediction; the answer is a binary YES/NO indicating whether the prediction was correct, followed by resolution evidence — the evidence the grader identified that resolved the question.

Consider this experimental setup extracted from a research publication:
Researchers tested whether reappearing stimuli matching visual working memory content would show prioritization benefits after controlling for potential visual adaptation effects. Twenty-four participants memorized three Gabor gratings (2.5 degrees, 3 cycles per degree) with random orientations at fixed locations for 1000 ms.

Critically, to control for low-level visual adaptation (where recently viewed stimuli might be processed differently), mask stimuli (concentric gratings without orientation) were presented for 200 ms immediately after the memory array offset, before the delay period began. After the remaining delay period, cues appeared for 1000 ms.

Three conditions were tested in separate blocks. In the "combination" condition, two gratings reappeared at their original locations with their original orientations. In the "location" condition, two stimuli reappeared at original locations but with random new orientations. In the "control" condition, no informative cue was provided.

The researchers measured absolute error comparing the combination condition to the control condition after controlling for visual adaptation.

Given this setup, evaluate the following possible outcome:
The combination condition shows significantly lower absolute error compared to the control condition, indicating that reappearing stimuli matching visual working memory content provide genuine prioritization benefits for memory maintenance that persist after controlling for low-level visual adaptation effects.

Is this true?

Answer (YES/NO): YES